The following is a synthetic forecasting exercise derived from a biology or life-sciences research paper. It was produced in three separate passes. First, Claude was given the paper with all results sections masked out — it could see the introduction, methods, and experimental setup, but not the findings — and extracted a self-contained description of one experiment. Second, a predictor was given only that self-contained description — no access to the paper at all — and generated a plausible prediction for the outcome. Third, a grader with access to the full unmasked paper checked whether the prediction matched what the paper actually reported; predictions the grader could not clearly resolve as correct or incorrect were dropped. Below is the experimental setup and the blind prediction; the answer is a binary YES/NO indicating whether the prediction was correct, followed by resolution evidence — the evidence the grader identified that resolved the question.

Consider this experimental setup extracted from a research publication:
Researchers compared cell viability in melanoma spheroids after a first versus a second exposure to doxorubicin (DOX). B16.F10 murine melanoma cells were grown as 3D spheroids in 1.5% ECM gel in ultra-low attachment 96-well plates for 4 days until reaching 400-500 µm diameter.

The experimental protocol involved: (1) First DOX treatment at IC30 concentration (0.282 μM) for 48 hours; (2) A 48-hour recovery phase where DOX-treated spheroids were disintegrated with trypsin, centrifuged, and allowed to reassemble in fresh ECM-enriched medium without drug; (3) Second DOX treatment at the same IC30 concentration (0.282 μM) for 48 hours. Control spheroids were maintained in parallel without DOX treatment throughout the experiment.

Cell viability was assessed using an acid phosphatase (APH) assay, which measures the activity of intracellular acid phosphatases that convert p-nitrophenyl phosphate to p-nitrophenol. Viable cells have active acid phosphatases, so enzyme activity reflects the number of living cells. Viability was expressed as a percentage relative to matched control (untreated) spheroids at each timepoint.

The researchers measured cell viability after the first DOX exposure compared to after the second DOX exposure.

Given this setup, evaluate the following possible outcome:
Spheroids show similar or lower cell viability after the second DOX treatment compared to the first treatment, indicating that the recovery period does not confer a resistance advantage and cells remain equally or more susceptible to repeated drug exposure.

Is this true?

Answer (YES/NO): YES